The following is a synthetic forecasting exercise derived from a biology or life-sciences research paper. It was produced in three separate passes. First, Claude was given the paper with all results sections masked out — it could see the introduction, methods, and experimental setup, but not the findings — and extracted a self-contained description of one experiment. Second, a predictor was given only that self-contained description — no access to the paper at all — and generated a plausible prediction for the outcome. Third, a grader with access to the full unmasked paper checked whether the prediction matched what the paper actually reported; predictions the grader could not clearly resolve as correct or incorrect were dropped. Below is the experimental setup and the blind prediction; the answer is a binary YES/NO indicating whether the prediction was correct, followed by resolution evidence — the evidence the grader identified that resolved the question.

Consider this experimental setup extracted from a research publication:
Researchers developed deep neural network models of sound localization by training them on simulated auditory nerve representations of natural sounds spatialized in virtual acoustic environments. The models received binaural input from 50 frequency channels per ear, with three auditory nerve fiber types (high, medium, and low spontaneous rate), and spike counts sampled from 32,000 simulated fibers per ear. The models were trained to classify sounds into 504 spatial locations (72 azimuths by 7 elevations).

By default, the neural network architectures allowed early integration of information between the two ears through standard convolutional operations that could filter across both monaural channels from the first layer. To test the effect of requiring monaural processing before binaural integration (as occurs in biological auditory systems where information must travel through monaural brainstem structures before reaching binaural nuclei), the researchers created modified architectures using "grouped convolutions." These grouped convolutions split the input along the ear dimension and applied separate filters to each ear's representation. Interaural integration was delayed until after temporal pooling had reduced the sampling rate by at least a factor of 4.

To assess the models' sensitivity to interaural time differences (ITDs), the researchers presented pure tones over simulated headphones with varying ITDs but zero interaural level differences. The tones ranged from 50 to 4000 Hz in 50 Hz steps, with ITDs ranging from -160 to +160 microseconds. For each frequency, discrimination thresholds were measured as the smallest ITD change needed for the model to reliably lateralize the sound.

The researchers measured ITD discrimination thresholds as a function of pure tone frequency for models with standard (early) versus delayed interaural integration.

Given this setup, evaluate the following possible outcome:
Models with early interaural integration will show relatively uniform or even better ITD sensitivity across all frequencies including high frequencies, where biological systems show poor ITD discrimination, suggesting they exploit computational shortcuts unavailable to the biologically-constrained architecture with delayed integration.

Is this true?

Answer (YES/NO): YES